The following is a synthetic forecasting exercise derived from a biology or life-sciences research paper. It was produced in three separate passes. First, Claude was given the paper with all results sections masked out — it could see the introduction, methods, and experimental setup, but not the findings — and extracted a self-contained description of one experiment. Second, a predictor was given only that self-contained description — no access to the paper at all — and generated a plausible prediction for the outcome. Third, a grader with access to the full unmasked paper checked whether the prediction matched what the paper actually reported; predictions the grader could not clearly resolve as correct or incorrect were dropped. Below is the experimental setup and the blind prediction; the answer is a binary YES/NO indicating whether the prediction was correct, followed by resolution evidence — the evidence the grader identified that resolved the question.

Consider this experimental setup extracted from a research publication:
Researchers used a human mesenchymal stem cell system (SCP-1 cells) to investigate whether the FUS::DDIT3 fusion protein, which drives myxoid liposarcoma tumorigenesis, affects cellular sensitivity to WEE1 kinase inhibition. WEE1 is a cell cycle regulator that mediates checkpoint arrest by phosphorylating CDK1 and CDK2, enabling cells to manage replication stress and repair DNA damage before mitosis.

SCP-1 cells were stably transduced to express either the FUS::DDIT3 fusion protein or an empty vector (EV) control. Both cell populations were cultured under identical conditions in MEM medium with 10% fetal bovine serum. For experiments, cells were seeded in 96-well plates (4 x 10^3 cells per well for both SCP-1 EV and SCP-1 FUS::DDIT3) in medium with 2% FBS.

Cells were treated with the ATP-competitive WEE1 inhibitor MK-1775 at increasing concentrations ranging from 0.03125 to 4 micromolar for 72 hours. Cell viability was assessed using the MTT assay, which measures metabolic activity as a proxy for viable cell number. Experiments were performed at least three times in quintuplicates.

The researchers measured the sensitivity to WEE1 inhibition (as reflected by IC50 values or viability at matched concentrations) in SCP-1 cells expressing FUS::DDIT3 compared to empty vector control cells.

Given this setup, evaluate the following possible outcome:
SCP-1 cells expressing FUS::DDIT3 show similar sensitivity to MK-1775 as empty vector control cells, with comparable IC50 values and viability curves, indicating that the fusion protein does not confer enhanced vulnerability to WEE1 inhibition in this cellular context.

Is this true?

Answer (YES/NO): NO